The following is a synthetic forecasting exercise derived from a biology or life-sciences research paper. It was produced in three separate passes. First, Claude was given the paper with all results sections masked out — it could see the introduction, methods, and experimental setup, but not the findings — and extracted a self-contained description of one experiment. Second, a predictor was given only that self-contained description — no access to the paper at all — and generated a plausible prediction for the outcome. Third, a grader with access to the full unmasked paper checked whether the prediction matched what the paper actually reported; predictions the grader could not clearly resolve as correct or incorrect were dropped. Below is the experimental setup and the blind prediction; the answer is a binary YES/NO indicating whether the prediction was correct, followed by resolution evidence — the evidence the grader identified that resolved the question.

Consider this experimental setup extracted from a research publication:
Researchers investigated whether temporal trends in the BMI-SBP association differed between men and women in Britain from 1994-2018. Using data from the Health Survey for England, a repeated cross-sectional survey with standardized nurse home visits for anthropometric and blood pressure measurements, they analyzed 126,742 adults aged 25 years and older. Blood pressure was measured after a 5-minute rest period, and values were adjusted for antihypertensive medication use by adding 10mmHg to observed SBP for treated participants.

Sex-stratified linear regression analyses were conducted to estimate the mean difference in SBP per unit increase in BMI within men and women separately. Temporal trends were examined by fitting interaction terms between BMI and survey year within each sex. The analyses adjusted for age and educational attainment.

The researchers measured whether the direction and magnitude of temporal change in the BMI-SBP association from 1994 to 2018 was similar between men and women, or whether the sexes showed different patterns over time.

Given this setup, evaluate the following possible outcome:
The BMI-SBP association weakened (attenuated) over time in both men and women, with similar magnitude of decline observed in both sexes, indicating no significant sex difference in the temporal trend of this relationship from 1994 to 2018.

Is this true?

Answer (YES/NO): YES